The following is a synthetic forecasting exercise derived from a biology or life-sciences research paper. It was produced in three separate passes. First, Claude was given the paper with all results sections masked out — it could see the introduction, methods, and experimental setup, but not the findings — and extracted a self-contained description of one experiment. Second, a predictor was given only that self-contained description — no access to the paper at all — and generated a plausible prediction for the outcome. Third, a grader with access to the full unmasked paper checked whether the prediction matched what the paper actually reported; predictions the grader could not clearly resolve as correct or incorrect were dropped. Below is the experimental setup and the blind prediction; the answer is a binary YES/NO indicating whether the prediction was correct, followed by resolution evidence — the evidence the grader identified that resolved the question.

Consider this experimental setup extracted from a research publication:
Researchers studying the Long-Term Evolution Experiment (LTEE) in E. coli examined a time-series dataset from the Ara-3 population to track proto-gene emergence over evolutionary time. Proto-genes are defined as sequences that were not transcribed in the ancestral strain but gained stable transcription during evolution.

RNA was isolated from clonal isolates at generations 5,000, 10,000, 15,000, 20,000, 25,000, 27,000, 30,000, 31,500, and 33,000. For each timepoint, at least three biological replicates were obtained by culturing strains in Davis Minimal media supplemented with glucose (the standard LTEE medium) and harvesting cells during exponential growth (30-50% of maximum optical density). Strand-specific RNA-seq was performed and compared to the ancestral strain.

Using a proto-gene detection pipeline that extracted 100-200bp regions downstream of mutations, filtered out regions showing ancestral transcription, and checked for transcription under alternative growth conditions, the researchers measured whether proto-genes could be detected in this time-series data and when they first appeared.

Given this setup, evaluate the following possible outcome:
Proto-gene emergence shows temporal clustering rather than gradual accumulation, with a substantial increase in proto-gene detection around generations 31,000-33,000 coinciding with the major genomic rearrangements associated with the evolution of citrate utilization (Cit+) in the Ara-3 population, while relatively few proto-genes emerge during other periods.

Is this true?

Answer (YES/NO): NO